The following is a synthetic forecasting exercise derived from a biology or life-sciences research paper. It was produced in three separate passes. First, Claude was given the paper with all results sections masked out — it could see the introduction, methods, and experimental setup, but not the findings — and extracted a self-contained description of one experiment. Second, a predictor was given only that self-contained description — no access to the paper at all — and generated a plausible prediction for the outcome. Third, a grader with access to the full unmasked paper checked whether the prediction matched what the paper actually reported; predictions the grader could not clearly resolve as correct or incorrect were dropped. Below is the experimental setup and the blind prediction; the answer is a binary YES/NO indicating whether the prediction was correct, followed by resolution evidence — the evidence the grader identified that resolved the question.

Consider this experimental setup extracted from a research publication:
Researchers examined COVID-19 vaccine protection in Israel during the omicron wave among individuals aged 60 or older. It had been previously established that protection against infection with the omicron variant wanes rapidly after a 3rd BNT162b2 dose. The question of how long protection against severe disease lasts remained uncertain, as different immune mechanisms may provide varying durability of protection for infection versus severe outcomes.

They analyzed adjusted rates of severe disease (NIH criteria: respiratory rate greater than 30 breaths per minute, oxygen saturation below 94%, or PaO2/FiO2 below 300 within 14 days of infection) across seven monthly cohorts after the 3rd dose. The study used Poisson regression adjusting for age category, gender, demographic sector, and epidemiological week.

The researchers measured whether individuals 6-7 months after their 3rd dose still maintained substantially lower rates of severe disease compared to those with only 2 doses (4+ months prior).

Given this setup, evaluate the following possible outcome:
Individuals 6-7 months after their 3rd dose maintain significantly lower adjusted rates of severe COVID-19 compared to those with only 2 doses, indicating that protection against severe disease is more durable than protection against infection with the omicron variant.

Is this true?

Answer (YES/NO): YES